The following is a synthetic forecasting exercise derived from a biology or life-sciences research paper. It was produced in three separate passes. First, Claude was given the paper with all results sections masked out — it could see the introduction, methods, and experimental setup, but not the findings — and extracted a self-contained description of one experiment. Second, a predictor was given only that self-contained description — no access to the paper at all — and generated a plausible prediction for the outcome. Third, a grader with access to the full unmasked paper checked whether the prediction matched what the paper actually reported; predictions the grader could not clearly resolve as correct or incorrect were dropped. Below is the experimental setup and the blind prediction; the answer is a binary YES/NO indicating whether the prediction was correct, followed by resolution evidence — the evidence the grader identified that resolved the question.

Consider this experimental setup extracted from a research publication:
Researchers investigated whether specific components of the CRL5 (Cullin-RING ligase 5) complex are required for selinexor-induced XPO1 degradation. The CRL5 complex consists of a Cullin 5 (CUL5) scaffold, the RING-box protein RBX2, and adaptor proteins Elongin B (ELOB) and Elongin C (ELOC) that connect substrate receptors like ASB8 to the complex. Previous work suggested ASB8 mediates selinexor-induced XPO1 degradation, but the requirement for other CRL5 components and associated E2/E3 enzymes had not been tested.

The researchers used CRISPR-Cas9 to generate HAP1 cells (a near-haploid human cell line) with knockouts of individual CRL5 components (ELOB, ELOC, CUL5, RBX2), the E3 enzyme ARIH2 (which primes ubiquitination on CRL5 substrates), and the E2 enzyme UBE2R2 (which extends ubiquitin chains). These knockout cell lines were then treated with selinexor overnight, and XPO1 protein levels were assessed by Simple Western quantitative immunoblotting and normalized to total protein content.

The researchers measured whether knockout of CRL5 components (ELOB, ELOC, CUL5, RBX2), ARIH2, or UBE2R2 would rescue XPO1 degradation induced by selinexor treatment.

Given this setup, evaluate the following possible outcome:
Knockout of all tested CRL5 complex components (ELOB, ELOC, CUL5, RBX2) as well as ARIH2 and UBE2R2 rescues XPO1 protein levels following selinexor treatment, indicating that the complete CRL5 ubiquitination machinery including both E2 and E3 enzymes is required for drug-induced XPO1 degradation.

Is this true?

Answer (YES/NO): NO